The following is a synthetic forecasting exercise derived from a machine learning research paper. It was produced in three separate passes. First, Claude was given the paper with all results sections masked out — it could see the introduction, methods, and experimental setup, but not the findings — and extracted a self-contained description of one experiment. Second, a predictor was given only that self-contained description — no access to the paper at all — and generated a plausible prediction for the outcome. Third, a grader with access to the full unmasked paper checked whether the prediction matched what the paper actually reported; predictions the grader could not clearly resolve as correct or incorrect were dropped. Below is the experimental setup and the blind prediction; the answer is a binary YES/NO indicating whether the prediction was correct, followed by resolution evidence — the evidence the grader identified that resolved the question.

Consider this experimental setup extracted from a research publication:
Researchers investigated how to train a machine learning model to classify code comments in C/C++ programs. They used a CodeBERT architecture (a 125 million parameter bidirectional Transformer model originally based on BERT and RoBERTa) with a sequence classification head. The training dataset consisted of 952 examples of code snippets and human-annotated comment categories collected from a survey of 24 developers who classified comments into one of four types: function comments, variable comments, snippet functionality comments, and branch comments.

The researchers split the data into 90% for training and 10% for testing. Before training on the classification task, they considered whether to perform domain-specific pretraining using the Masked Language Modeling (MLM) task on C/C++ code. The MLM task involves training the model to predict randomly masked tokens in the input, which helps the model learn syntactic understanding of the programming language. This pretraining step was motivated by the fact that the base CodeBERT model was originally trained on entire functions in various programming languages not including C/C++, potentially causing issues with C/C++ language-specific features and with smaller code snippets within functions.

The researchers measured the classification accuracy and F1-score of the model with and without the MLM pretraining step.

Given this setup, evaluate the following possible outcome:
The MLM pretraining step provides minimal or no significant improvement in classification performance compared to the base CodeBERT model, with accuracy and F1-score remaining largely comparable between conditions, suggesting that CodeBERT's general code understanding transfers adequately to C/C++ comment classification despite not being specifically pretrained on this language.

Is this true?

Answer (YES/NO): NO